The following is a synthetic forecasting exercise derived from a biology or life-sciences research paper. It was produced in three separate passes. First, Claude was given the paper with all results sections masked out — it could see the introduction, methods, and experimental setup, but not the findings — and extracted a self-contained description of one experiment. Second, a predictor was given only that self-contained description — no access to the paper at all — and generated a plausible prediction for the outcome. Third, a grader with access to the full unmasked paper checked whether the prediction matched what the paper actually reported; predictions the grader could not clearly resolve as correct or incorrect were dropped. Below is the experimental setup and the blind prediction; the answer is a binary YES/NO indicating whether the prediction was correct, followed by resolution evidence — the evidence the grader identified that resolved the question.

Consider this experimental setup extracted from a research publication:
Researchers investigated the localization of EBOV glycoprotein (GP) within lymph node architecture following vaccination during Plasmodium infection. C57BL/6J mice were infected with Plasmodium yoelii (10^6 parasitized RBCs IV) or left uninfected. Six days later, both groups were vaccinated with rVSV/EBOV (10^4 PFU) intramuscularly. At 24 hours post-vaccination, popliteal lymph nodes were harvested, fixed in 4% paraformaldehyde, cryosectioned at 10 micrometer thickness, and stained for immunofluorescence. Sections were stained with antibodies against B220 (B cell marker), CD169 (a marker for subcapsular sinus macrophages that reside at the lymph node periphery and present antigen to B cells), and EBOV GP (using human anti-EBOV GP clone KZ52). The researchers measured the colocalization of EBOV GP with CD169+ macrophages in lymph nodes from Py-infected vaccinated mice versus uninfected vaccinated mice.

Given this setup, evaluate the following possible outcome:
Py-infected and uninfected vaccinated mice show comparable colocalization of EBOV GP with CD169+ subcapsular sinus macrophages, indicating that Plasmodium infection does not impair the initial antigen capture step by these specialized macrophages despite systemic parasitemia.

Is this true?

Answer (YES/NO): NO